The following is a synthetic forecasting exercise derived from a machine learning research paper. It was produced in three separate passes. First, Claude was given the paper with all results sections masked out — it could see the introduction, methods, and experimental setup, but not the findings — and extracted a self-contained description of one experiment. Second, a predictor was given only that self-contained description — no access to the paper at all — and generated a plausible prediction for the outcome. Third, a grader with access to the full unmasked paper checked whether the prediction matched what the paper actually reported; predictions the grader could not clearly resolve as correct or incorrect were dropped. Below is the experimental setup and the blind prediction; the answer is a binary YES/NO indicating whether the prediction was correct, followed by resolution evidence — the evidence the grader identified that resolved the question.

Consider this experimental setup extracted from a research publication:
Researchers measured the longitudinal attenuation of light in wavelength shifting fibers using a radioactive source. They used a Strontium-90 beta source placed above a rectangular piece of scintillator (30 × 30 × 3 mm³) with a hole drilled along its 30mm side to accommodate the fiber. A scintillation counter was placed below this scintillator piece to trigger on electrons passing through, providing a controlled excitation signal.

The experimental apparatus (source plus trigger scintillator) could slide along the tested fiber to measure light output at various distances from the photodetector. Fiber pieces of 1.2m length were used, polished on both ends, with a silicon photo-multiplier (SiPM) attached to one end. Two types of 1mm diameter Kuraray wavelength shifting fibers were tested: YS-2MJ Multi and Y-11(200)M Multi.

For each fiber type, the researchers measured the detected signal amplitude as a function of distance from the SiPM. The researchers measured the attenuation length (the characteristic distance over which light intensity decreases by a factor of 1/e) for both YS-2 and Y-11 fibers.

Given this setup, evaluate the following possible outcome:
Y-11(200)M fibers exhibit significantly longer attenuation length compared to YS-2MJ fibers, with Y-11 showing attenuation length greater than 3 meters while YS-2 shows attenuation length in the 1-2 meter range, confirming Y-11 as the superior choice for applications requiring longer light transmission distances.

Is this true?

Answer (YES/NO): NO